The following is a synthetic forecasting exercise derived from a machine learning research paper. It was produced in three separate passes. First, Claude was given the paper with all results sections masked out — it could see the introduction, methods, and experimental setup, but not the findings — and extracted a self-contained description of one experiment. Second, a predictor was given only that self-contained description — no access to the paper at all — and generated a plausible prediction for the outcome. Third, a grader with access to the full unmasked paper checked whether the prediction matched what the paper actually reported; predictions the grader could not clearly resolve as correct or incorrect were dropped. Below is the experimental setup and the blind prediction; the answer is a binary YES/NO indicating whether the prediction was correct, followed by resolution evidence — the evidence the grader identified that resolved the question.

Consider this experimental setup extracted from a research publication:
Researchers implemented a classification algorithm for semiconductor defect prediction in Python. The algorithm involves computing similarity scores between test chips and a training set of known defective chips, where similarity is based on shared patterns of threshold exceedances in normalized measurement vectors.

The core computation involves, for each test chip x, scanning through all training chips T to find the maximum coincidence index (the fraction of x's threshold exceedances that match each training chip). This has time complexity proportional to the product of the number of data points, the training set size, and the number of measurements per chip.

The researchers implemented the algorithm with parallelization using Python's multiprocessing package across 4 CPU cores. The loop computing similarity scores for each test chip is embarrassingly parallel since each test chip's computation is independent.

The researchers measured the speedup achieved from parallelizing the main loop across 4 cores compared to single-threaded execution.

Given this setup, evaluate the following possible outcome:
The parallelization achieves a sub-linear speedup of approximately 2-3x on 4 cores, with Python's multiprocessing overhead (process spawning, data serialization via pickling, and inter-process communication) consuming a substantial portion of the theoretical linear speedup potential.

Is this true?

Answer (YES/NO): YES